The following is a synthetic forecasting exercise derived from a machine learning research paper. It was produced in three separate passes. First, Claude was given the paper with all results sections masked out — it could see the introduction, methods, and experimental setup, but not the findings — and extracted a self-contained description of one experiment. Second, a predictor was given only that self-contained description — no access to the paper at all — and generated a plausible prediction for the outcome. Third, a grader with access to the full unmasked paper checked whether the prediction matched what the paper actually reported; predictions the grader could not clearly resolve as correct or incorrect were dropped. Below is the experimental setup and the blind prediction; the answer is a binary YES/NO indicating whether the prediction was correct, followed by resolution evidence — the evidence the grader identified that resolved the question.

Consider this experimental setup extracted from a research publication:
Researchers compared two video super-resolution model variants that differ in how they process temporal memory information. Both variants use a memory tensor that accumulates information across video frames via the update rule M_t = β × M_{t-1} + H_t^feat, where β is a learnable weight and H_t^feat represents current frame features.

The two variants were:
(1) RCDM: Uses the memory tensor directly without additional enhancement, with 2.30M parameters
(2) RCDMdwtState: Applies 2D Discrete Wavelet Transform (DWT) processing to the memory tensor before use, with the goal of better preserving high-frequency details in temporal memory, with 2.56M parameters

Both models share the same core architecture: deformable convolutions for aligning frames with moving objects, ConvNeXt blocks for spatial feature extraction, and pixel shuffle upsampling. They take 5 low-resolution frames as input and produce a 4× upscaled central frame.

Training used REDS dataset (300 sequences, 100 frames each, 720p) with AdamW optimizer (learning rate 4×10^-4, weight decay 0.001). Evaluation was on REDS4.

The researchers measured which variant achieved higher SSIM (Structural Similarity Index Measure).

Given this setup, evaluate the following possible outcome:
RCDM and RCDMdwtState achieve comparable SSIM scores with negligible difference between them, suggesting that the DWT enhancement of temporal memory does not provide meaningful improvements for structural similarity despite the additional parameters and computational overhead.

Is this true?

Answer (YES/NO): NO